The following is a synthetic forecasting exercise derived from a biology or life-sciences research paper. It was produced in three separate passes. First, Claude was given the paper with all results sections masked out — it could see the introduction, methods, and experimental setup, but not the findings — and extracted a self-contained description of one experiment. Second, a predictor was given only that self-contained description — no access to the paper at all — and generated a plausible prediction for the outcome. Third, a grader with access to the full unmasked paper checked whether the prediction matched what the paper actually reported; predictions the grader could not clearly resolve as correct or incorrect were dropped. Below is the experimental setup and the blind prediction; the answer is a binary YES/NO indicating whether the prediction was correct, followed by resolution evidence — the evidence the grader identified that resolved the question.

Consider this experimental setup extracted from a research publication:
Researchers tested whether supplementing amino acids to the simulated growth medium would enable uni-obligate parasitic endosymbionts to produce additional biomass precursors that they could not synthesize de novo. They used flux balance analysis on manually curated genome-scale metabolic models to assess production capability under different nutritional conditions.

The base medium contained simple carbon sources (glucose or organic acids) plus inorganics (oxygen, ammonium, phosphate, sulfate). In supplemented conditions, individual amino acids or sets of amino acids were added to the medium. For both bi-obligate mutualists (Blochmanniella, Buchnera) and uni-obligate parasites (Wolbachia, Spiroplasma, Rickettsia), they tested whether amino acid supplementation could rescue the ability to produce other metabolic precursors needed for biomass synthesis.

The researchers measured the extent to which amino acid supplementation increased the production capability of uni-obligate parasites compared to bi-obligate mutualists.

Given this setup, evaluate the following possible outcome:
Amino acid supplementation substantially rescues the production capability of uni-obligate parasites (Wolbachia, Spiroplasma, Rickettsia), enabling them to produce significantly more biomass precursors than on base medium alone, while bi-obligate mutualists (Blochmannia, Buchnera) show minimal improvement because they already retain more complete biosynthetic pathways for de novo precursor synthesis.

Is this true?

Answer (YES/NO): NO